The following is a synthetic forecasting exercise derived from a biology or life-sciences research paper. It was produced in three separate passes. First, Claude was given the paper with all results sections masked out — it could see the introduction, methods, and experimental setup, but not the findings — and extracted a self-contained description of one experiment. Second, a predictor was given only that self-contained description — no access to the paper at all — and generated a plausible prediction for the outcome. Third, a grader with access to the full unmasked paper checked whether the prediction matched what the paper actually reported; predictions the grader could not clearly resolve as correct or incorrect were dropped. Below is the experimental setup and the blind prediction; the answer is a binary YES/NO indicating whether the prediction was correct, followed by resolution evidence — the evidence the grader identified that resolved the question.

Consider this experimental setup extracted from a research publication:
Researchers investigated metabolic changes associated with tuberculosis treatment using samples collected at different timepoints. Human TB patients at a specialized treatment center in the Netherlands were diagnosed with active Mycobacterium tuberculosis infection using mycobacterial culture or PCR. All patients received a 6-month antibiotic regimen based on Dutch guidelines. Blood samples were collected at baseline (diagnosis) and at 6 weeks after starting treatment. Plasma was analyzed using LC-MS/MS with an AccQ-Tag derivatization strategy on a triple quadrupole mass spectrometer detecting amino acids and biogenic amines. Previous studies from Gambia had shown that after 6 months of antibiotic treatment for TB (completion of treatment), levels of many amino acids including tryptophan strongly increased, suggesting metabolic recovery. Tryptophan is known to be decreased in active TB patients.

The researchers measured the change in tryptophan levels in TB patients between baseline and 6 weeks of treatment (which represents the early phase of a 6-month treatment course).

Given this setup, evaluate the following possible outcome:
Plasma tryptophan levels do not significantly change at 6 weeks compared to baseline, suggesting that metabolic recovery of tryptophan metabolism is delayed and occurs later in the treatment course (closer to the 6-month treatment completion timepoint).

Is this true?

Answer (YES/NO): YES